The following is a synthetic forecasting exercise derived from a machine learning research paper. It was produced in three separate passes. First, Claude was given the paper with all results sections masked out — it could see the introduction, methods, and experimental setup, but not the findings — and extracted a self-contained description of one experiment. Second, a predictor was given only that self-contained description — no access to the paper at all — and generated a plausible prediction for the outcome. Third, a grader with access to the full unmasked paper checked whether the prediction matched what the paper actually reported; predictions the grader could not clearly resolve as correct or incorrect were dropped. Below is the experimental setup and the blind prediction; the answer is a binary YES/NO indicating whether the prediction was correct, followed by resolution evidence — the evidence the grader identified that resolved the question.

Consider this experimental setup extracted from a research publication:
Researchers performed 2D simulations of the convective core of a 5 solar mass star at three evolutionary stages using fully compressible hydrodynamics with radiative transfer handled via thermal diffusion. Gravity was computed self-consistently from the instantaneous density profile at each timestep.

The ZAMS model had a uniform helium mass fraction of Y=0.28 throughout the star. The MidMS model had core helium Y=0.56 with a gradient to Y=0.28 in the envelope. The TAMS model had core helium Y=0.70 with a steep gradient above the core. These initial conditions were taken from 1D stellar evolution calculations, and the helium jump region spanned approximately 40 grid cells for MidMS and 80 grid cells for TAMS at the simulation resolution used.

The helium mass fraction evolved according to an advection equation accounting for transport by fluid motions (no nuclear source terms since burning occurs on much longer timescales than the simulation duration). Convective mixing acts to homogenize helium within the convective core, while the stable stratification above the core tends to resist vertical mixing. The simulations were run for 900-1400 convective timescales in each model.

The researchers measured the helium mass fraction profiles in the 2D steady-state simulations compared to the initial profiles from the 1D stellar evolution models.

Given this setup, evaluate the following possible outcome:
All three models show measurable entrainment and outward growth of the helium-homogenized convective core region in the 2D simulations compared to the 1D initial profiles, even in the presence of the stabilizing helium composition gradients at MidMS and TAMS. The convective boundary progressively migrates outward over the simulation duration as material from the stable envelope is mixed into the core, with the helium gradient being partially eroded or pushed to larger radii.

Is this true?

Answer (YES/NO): NO